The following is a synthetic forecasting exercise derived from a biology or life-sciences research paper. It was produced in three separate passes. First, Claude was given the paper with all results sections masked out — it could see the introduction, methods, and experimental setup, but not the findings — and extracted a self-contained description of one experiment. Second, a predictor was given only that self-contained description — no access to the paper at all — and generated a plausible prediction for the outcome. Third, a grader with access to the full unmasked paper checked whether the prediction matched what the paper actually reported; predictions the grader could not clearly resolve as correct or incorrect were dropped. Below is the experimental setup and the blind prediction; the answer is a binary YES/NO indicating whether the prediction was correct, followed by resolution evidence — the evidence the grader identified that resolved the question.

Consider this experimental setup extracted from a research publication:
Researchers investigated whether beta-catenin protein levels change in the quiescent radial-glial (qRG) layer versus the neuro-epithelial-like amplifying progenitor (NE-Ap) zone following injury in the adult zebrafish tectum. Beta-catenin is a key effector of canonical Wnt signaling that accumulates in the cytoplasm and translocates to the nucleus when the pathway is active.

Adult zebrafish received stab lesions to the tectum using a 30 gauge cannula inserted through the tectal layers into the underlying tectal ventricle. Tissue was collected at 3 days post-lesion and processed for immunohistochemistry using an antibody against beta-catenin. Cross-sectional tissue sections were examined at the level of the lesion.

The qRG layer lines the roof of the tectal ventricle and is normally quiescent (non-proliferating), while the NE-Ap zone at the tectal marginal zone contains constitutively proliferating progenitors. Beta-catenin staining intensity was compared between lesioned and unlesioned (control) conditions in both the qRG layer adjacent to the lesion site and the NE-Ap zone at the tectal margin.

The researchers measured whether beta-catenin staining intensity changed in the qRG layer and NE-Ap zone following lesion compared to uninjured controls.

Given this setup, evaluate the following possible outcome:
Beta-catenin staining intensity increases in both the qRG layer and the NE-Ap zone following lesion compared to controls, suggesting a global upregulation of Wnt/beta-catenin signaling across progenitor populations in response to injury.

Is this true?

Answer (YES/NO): NO